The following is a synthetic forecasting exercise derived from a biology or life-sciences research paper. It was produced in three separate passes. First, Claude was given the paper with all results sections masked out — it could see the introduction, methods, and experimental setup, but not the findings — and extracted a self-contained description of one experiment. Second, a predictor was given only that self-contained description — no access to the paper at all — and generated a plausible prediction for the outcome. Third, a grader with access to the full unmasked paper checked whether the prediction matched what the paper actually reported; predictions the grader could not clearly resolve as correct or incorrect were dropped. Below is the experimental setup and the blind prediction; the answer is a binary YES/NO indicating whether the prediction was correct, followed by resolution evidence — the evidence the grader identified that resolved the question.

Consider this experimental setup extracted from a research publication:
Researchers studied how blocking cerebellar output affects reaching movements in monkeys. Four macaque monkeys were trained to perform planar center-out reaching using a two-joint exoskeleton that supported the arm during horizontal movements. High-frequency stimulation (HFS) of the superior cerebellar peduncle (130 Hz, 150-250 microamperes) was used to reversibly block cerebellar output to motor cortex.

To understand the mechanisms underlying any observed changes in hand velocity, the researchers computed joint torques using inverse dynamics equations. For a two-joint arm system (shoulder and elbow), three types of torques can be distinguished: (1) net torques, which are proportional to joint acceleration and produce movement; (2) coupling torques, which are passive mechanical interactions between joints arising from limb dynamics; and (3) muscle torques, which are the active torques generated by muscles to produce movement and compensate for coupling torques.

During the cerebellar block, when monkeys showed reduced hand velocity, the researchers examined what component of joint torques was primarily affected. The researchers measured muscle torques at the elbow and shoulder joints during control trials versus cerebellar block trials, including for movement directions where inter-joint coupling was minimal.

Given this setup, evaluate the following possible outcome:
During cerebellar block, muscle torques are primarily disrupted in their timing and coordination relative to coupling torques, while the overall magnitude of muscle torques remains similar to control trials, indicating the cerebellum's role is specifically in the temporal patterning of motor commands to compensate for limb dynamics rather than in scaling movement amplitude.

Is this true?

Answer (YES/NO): NO